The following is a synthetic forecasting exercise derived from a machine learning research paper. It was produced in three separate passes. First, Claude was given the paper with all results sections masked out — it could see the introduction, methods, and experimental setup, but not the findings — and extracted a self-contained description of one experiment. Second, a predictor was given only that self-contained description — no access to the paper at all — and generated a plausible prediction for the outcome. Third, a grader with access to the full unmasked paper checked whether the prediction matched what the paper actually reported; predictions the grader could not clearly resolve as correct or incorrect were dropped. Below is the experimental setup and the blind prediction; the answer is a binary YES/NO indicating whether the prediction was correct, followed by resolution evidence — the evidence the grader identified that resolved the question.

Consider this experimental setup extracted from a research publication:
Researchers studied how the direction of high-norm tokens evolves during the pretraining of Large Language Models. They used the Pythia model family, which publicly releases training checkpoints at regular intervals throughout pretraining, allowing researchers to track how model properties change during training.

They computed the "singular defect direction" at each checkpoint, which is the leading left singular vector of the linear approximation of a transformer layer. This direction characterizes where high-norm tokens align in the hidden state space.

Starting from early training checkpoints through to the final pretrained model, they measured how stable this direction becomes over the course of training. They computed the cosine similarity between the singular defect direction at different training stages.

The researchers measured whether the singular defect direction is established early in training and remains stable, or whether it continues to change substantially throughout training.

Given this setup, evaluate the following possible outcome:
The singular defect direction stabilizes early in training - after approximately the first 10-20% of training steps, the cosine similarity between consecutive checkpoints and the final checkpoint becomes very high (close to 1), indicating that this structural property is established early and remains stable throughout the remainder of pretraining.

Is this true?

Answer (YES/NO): NO